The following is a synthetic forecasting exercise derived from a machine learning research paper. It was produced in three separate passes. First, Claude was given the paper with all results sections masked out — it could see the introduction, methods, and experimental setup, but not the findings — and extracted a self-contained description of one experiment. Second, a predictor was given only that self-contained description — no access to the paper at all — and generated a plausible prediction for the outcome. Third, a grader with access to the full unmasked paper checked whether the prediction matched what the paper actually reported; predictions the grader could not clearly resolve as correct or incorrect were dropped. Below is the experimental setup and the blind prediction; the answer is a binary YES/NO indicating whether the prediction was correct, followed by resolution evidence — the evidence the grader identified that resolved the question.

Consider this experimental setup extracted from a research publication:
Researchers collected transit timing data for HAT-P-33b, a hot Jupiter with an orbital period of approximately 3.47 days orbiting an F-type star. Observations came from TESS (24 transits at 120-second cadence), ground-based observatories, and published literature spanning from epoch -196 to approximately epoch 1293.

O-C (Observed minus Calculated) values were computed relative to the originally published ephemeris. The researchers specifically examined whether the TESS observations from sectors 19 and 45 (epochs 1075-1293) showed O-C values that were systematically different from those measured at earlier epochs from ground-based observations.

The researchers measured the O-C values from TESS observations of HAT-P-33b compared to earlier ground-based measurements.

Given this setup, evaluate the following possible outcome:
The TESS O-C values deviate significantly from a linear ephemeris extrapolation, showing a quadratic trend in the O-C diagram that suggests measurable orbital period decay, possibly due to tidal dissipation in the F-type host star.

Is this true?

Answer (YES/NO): NO